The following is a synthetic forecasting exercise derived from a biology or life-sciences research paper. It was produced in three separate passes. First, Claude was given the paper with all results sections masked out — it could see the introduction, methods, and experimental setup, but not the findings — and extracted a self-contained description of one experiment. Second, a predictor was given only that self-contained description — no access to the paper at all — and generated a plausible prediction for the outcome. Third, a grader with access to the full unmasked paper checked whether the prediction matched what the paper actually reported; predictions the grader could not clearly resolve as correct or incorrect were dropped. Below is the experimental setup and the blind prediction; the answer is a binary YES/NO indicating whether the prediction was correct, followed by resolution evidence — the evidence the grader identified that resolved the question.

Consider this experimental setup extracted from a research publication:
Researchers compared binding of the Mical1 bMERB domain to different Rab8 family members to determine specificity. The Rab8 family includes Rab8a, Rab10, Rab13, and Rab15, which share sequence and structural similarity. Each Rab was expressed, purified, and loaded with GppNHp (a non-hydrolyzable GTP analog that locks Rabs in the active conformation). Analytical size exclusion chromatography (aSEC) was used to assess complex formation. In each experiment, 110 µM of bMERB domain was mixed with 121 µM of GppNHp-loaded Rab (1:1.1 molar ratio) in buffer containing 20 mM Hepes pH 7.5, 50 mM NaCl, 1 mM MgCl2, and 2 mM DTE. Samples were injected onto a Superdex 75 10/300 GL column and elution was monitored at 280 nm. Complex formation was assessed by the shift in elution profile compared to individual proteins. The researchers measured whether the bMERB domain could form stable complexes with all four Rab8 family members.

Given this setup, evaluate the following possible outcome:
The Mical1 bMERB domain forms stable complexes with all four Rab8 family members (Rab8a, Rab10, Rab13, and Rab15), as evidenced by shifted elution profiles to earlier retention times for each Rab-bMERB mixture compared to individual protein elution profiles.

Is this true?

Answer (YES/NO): YES